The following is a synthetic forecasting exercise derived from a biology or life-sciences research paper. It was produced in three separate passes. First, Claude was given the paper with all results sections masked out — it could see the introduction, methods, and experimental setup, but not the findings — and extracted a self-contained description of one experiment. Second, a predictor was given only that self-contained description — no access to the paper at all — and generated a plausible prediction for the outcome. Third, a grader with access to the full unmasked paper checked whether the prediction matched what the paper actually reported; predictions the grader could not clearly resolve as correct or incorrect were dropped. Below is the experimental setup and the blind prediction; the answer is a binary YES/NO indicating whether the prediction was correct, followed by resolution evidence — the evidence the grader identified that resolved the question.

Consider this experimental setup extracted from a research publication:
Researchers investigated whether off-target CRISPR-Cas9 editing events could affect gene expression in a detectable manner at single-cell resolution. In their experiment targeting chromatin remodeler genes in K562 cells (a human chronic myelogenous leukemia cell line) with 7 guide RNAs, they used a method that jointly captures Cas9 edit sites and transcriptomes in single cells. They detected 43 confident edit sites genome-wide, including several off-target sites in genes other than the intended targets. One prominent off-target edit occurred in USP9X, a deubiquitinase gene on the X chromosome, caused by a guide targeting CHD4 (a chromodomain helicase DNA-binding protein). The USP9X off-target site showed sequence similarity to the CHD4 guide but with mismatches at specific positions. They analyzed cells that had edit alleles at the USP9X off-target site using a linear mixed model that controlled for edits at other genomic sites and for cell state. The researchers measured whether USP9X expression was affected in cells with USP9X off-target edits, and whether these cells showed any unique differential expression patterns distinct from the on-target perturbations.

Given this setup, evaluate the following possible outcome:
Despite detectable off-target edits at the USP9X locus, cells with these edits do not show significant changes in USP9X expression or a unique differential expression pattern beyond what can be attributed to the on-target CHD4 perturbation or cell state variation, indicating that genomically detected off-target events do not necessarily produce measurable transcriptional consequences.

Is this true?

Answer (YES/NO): NO